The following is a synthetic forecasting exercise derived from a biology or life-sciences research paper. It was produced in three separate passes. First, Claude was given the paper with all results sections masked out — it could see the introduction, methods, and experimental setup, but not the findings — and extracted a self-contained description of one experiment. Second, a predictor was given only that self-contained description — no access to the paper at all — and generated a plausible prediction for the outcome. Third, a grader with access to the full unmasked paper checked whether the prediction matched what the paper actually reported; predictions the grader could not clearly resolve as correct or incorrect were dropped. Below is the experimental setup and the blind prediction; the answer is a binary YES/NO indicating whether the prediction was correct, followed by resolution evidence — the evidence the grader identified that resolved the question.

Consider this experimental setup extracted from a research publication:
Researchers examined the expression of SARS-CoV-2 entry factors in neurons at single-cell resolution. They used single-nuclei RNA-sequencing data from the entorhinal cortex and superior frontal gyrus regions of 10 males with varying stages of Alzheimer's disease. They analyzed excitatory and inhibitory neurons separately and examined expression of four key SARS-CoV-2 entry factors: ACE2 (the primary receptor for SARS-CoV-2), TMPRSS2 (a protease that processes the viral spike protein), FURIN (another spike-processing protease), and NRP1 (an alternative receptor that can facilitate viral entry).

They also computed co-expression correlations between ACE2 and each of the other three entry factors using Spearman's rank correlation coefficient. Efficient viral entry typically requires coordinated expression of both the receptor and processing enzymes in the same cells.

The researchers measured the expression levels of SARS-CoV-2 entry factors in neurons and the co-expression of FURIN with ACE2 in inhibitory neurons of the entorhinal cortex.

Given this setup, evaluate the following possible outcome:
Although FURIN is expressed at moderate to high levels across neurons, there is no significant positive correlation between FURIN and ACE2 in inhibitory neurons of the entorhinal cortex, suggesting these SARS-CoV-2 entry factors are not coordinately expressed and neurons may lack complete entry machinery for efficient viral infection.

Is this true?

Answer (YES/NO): NO